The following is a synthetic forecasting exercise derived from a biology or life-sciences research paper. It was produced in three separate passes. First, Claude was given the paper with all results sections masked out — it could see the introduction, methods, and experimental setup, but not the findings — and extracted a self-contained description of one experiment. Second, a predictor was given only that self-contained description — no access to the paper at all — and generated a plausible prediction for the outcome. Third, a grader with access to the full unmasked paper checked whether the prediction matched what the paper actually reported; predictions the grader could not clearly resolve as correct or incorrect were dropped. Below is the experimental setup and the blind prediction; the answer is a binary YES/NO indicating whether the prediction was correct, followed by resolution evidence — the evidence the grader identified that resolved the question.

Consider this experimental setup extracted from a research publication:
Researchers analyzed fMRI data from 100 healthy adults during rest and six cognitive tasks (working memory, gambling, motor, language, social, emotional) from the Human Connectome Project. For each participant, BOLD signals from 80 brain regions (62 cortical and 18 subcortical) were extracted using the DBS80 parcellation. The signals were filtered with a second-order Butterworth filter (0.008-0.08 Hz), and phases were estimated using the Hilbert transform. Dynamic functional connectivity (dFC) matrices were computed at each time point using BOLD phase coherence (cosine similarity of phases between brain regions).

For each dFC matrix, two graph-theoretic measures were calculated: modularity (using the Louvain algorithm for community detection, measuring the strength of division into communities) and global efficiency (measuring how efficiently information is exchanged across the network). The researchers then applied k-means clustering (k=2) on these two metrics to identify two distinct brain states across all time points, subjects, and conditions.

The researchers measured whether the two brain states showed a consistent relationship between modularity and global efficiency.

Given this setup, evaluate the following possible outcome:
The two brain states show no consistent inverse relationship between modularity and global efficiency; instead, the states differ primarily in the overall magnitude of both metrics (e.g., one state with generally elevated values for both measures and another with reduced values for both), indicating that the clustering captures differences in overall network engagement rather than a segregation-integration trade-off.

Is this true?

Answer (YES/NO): NO